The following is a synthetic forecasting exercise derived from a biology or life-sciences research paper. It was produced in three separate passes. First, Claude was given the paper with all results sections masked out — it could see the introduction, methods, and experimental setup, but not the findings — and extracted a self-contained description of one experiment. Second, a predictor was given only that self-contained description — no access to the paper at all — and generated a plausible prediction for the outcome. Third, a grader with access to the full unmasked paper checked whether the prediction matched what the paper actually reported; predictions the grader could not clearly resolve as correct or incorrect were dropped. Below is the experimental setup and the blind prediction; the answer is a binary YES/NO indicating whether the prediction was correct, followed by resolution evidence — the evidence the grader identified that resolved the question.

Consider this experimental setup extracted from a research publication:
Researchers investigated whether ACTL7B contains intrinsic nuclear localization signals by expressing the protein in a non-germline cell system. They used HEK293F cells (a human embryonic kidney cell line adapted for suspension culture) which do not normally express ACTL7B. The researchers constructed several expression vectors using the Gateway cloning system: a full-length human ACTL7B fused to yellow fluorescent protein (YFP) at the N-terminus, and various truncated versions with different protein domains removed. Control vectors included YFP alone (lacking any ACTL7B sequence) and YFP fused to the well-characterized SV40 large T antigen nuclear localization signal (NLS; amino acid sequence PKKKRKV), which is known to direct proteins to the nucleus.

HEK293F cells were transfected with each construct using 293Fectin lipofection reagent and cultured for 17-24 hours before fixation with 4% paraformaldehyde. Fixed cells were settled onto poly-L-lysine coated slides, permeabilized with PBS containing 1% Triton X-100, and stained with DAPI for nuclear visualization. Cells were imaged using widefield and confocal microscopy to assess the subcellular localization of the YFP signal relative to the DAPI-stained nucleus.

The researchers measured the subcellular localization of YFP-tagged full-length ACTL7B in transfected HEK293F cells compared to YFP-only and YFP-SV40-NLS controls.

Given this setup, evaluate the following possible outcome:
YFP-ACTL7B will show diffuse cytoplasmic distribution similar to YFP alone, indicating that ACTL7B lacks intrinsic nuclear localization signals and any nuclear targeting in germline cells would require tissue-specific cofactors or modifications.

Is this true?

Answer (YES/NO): NO